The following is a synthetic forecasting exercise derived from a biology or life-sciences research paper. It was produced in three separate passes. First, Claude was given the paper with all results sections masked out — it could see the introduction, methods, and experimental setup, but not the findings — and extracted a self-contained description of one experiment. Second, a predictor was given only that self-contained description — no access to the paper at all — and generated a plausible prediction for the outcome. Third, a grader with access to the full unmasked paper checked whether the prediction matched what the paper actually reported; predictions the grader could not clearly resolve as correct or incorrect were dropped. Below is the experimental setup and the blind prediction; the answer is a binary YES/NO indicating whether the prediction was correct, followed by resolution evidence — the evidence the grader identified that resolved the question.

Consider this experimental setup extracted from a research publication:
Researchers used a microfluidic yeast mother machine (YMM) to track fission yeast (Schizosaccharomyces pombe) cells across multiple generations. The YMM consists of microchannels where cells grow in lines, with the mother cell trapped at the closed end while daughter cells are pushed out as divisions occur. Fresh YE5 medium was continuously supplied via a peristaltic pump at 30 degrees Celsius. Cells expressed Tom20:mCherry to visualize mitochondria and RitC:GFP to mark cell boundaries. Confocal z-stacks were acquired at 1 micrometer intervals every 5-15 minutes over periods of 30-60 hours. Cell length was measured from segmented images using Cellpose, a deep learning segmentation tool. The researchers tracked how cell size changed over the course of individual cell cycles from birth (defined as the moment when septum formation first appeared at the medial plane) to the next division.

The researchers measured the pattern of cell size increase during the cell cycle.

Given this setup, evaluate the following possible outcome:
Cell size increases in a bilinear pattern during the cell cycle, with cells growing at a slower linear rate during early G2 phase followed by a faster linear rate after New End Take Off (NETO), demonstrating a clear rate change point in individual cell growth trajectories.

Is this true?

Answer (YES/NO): NO